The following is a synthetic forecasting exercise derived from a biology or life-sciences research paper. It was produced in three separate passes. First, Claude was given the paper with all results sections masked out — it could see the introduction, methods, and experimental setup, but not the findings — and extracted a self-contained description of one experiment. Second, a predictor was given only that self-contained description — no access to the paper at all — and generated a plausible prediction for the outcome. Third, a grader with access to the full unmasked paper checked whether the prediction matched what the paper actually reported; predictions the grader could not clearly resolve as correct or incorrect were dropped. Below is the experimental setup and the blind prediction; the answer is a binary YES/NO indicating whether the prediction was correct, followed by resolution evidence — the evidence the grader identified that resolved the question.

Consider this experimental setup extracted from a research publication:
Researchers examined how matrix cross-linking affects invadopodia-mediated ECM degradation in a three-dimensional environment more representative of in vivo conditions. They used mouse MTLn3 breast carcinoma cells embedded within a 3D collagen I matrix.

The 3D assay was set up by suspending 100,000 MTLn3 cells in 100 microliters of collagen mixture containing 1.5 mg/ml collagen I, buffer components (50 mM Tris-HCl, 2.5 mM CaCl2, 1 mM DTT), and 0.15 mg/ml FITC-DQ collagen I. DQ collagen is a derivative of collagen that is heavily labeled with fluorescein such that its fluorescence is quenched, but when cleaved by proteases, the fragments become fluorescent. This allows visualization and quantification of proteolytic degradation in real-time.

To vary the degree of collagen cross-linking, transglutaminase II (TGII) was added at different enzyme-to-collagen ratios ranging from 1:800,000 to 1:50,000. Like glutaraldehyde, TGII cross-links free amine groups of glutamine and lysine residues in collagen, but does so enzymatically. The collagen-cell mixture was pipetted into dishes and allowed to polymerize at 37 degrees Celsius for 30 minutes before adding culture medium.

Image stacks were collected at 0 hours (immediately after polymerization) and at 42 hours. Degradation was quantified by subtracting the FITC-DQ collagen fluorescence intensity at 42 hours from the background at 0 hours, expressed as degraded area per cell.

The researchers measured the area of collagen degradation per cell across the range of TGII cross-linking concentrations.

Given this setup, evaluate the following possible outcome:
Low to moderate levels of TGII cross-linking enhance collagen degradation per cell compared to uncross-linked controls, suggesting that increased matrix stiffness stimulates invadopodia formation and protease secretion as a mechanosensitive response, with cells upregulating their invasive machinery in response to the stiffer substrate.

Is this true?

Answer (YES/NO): NO